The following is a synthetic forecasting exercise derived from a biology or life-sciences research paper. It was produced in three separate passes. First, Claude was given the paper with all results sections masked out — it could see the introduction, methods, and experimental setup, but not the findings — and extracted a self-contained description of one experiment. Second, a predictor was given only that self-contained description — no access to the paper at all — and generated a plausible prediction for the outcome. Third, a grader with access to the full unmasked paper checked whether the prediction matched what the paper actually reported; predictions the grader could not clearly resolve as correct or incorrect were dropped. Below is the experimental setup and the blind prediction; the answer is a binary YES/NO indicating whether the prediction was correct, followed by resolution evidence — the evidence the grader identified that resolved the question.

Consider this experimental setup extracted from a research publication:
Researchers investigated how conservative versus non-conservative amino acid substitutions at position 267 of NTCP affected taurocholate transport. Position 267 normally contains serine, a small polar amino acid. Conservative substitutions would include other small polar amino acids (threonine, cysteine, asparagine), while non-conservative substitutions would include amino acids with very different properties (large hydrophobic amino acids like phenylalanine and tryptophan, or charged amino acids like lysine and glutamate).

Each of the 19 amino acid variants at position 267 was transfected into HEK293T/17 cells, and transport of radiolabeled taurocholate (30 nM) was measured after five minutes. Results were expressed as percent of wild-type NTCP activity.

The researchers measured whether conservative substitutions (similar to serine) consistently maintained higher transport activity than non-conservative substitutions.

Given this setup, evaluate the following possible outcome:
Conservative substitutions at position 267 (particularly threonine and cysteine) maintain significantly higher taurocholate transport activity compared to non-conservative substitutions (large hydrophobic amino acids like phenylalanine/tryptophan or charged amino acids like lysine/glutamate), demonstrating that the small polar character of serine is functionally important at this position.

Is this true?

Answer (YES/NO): NO